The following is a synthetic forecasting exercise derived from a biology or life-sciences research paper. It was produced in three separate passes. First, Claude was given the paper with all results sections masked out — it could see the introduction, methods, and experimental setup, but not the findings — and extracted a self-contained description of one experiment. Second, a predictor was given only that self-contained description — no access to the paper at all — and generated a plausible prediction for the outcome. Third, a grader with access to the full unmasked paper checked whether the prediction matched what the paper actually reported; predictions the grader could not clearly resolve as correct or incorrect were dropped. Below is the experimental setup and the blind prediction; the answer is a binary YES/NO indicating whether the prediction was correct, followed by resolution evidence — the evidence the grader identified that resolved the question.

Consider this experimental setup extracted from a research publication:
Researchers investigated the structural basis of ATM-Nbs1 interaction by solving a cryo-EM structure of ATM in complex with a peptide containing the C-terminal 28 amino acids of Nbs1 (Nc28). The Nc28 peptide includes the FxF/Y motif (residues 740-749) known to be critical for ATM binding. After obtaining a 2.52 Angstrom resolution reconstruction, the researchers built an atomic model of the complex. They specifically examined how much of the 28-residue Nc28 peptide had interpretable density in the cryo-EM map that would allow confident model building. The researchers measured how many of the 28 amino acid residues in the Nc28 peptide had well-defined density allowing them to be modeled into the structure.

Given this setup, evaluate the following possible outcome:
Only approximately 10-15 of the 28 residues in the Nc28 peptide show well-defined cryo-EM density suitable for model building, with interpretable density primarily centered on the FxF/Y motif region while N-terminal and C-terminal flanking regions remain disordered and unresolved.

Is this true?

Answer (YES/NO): YES